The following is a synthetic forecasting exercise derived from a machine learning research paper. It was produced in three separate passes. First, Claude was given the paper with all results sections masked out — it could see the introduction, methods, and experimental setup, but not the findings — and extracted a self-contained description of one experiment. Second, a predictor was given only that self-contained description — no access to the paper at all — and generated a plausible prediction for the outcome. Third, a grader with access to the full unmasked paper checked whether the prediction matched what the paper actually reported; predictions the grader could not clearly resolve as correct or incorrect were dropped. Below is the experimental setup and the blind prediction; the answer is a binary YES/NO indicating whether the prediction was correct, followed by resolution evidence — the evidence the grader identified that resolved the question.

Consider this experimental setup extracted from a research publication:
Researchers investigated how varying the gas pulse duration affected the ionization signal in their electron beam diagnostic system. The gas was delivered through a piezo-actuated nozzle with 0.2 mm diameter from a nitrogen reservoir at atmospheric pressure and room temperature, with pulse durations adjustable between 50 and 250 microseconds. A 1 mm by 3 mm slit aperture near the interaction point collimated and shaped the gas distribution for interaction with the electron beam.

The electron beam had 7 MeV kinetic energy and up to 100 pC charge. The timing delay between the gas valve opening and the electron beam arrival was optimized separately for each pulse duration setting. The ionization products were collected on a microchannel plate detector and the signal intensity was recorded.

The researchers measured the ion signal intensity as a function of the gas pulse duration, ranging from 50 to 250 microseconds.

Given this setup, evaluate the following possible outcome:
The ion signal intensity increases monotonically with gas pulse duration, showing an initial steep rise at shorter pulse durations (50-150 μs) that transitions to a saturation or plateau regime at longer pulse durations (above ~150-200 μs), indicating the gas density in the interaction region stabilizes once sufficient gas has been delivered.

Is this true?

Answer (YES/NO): NO